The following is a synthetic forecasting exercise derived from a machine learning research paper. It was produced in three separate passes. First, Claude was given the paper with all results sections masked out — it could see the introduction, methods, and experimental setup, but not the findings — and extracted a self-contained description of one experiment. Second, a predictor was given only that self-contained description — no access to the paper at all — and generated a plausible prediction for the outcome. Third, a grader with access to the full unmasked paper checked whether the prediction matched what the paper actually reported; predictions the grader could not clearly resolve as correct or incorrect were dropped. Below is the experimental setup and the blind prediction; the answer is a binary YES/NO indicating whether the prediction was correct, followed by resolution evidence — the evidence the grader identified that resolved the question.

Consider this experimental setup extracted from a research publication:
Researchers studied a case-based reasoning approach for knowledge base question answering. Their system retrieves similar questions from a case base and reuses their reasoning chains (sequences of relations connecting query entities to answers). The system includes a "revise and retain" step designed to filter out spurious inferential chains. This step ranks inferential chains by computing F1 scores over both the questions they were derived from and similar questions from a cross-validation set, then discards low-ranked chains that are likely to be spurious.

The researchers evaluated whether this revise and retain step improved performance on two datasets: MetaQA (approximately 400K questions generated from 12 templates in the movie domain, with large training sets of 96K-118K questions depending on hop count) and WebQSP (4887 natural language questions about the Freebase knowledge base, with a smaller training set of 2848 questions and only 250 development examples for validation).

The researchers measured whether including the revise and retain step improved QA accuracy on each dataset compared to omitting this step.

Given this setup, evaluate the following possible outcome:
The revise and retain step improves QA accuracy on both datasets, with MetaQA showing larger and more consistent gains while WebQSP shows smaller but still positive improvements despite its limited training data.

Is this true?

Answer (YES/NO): NO